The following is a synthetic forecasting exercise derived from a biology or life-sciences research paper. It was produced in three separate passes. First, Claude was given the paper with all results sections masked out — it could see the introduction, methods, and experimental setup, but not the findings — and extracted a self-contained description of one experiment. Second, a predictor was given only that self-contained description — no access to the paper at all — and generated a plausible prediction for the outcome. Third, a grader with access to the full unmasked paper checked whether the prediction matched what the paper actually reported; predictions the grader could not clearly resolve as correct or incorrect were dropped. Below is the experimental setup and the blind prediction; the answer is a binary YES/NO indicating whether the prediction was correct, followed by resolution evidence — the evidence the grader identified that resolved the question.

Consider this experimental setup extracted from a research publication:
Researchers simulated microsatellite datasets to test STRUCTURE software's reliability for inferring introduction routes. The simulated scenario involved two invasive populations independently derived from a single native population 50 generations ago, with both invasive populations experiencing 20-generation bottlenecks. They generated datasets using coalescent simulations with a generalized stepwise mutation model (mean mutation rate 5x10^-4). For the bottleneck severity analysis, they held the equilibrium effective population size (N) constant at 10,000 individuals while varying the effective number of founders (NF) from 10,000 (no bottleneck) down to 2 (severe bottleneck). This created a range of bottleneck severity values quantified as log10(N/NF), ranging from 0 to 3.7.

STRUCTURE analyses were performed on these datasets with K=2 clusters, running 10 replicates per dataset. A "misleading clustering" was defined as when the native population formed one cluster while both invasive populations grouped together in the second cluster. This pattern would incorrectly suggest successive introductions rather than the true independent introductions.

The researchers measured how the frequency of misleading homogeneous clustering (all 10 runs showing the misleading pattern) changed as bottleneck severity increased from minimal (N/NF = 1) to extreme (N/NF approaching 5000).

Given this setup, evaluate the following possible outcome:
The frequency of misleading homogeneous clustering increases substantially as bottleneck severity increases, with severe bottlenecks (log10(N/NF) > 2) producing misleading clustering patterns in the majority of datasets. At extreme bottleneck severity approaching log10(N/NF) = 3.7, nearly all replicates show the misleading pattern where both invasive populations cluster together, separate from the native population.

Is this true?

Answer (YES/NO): NO